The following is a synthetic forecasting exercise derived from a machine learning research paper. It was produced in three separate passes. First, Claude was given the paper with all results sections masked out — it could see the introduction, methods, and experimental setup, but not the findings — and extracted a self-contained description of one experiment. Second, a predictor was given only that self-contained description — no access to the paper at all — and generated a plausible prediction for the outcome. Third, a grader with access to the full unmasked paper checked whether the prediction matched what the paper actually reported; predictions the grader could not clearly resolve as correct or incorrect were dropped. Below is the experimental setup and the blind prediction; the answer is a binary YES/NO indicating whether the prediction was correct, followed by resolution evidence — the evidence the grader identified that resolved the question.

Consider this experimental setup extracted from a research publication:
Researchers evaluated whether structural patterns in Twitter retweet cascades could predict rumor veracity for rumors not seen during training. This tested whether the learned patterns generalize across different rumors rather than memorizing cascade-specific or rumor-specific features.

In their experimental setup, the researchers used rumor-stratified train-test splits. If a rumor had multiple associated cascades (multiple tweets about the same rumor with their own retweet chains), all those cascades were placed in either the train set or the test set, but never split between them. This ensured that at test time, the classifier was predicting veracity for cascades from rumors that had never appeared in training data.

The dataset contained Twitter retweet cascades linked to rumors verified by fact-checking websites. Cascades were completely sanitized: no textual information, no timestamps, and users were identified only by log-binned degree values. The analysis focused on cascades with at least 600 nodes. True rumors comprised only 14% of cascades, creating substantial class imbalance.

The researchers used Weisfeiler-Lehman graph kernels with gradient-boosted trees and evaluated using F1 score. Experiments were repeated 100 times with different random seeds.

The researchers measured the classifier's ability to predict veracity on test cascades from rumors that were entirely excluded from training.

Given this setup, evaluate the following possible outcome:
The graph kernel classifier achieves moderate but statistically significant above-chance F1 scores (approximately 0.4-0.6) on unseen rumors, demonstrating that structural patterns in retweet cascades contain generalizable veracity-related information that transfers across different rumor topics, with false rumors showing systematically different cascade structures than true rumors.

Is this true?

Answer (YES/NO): NO